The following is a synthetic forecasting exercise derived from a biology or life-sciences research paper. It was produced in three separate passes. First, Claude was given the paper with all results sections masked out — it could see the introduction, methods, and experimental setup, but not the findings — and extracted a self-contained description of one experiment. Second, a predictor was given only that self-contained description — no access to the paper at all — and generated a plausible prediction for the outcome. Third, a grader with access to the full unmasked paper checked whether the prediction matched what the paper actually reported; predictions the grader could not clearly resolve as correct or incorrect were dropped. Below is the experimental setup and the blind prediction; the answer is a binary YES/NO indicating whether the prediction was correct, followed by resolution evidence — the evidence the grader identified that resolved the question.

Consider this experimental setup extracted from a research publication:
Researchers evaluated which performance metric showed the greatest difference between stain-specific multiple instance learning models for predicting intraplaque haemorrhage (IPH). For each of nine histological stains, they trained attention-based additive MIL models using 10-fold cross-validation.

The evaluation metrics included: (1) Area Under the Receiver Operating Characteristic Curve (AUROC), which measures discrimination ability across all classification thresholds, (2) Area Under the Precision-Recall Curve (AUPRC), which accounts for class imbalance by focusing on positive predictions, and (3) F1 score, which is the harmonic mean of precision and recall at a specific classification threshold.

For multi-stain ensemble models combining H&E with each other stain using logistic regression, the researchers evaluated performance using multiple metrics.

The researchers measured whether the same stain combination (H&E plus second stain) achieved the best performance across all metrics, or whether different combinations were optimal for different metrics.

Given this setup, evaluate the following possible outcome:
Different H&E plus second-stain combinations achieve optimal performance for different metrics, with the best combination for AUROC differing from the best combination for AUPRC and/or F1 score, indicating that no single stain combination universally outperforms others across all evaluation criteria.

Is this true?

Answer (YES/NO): YES